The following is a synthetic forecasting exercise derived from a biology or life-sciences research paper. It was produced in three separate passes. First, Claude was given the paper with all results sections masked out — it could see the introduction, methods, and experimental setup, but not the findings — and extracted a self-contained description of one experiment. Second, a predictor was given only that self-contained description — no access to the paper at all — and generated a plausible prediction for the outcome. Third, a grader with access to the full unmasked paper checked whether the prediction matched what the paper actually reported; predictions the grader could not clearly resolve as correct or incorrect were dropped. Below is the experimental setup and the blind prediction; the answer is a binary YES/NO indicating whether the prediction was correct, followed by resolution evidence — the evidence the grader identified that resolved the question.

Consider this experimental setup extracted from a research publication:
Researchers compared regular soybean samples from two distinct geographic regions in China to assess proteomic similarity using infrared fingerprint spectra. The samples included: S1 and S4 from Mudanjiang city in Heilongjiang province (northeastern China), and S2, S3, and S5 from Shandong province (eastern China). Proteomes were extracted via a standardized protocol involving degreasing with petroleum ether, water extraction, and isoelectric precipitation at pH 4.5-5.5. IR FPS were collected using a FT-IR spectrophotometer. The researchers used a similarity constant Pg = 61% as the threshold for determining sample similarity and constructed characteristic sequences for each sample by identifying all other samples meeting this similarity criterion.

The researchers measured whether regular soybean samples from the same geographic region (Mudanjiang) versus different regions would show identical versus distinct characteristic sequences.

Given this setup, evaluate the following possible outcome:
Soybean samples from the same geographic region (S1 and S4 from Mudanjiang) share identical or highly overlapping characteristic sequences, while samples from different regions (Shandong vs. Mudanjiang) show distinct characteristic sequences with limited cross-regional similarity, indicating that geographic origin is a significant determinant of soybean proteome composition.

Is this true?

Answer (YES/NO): NO